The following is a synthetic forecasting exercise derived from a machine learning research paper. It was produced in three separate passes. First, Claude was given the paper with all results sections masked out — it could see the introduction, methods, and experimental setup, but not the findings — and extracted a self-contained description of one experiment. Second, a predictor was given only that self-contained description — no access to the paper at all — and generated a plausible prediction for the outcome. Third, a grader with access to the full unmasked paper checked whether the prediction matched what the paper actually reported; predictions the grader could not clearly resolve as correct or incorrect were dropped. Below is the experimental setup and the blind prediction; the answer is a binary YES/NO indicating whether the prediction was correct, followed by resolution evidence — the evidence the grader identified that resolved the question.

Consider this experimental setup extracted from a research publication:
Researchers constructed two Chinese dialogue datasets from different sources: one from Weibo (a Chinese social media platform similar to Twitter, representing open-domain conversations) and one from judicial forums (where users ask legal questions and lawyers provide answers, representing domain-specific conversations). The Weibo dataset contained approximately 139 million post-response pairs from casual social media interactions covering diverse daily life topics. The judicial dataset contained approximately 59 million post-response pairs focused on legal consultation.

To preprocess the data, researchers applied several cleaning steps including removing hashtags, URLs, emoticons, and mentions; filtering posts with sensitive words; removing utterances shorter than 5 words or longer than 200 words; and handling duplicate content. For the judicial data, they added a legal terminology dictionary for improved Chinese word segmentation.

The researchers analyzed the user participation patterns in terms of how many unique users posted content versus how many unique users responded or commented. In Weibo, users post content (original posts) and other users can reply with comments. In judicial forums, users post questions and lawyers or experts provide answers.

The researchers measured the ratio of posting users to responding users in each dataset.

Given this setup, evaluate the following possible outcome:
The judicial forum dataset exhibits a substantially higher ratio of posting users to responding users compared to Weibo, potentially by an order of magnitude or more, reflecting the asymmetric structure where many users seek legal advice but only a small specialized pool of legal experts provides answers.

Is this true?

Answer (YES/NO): YES